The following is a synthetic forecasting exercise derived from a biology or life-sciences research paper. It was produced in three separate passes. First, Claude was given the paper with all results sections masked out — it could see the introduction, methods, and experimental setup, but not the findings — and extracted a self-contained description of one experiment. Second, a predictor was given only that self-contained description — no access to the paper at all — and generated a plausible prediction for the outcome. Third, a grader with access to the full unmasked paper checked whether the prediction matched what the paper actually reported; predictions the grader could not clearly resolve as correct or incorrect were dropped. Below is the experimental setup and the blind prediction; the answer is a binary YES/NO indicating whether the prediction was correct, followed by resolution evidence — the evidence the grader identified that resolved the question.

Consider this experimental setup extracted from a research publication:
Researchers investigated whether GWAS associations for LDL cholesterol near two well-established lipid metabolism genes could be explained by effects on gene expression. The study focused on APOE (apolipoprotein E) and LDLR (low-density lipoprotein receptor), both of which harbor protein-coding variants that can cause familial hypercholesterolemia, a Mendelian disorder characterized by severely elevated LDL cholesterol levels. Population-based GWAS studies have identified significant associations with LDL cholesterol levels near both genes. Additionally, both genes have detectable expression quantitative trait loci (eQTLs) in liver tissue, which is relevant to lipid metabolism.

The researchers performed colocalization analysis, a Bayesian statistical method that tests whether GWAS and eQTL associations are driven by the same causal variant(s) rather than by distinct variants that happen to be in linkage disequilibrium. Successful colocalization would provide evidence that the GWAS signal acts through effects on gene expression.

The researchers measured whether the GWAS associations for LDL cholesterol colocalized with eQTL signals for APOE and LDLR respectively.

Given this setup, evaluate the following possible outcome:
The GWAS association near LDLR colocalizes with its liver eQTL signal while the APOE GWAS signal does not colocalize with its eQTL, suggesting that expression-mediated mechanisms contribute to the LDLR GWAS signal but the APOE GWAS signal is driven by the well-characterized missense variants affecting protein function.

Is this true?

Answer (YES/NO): NO